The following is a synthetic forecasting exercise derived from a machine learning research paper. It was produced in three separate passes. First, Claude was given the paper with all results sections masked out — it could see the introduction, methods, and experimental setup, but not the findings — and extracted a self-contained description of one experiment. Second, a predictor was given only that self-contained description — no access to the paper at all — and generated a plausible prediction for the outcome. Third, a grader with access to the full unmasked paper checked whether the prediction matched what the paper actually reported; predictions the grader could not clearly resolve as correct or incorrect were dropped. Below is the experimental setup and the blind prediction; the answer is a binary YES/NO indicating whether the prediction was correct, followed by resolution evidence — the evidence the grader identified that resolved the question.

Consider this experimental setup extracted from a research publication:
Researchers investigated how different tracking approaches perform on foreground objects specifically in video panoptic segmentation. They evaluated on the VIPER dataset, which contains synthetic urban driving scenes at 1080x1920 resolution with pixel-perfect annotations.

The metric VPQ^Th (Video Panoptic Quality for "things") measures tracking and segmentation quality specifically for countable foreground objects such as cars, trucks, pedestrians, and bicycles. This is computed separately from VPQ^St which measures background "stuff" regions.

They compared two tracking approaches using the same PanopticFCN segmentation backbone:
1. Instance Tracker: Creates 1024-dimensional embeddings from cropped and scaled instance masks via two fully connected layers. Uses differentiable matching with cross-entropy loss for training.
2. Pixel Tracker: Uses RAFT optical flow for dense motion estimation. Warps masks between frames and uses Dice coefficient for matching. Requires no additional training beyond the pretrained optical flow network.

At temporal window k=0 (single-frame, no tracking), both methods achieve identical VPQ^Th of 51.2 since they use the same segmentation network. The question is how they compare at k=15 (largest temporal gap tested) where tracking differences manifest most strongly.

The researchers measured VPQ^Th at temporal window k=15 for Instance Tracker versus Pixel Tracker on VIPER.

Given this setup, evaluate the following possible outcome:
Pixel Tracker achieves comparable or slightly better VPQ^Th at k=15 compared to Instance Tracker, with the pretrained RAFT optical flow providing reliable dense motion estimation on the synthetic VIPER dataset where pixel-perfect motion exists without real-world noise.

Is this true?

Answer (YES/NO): NO